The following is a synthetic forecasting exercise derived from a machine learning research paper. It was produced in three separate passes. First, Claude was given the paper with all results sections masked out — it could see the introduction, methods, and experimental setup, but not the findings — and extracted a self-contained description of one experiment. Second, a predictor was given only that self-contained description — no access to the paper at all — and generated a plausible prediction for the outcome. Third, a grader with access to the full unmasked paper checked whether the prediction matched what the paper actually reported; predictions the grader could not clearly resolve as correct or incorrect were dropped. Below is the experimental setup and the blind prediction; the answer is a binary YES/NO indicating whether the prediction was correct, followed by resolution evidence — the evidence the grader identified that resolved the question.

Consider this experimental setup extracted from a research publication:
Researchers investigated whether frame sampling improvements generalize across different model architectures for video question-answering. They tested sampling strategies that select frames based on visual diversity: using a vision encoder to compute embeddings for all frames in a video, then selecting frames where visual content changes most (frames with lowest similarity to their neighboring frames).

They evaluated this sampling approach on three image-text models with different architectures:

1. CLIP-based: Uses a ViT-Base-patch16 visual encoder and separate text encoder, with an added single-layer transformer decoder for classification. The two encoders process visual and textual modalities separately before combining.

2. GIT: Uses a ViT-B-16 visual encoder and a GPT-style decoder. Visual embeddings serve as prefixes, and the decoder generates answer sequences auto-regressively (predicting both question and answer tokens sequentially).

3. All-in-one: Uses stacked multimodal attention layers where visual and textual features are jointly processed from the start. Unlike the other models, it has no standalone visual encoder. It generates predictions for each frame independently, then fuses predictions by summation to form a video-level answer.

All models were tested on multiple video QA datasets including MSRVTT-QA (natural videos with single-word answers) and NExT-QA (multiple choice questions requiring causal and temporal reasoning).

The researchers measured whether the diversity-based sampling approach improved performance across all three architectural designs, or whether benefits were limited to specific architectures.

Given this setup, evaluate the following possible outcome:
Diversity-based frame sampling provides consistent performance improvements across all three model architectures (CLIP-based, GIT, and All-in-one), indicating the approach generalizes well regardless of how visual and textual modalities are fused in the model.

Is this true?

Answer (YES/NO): YES